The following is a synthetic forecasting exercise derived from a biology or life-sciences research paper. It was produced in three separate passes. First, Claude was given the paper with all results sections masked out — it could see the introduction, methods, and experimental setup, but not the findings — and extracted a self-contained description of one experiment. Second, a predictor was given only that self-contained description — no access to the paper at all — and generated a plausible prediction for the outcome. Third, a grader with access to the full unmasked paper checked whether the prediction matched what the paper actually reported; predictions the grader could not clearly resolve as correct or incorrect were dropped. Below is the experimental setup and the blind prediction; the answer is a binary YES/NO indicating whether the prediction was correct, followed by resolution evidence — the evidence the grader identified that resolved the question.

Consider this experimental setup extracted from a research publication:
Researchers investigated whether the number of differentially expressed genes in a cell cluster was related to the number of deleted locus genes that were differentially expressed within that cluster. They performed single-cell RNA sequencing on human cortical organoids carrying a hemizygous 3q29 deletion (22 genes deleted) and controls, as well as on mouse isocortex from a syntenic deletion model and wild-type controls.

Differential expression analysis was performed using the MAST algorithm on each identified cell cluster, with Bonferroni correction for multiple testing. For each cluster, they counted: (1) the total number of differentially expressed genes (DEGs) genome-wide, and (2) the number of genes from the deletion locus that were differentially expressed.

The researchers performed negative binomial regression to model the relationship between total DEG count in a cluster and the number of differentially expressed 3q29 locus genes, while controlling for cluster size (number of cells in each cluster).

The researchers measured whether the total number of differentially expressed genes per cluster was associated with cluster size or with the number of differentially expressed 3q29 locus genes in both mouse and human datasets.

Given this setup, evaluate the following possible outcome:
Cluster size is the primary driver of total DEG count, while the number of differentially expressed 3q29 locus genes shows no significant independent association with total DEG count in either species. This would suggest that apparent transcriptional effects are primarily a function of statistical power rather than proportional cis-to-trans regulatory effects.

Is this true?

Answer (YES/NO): NO